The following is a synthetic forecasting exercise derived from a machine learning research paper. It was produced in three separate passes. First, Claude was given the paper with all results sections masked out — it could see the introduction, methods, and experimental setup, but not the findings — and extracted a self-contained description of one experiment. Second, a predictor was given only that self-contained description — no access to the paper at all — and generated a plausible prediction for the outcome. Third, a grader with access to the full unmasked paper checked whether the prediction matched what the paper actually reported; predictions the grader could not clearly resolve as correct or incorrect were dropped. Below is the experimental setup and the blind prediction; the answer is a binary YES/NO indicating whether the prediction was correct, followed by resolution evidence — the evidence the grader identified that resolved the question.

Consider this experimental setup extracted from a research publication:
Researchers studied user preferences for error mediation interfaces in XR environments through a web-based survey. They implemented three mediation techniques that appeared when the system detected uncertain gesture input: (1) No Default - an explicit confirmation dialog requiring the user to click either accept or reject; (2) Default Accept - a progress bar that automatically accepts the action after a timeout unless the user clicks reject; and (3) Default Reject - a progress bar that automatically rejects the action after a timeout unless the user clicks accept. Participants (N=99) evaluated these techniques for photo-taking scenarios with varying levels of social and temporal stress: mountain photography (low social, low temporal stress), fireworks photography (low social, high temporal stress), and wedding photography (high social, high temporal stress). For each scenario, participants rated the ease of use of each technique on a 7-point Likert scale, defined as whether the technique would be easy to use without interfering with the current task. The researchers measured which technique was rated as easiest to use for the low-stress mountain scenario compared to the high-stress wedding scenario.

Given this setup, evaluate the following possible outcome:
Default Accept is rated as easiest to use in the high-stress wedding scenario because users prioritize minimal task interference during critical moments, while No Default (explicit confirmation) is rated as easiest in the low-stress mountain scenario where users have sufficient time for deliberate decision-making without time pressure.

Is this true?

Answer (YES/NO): NO